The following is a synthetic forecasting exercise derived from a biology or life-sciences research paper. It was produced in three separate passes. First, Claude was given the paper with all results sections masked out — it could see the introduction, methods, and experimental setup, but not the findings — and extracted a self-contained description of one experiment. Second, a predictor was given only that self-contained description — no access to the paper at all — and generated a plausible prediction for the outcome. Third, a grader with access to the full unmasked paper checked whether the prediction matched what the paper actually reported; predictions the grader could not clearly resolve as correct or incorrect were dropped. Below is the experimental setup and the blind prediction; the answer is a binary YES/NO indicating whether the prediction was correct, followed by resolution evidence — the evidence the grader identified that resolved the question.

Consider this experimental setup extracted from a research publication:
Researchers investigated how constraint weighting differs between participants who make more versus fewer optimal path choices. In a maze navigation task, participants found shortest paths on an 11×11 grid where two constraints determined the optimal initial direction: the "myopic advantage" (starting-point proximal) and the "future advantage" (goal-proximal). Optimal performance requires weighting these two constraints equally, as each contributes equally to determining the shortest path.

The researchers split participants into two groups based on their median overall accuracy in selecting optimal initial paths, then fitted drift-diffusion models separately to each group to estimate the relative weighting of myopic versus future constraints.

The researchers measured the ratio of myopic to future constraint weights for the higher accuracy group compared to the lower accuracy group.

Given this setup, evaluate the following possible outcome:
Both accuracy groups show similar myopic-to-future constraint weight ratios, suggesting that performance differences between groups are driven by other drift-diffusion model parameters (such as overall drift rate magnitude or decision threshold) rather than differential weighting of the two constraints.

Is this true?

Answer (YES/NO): NO